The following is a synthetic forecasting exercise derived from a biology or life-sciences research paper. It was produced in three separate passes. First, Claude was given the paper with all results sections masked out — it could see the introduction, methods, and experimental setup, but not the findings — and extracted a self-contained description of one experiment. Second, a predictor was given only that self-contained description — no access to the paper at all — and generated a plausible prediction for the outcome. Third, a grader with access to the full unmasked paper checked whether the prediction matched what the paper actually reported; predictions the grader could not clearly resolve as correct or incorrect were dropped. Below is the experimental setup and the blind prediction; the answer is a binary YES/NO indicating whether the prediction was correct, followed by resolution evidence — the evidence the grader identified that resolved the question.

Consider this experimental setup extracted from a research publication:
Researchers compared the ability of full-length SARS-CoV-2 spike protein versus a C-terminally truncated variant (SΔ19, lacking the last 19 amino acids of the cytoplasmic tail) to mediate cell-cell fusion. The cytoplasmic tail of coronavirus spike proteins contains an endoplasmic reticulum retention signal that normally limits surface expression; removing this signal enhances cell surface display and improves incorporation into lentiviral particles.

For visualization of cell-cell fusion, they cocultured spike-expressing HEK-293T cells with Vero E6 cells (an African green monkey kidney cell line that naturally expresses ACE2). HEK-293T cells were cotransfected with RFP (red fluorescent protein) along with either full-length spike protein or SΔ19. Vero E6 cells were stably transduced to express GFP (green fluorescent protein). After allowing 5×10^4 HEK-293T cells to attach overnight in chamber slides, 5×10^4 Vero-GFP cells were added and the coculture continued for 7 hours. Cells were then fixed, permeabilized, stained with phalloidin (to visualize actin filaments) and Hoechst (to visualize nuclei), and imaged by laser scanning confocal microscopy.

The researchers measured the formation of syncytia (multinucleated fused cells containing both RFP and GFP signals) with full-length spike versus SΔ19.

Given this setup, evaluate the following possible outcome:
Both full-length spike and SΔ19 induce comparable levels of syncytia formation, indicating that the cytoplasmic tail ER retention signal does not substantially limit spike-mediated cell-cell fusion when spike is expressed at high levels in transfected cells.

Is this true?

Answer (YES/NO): YES